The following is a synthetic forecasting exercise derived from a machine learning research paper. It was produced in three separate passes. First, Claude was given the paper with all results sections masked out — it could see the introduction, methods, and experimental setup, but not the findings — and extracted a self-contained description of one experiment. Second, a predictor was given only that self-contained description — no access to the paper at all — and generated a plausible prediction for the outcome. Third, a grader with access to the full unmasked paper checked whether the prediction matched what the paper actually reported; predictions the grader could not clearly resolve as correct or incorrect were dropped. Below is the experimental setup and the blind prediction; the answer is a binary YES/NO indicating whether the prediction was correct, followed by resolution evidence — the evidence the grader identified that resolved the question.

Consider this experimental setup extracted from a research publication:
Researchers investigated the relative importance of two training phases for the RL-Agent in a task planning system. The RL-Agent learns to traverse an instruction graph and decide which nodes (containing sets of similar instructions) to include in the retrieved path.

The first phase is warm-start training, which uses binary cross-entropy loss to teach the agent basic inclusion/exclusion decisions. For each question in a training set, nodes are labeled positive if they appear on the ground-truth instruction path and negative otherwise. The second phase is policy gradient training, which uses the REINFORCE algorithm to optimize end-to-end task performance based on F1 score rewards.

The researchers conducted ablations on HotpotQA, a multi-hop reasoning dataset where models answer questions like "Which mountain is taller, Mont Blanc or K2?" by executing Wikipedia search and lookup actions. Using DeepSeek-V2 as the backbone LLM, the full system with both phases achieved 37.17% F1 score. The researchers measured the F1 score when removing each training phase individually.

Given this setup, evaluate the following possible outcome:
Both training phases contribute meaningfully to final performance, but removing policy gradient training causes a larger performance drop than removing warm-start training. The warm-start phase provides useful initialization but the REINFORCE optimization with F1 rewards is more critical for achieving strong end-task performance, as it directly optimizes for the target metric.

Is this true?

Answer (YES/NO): NO